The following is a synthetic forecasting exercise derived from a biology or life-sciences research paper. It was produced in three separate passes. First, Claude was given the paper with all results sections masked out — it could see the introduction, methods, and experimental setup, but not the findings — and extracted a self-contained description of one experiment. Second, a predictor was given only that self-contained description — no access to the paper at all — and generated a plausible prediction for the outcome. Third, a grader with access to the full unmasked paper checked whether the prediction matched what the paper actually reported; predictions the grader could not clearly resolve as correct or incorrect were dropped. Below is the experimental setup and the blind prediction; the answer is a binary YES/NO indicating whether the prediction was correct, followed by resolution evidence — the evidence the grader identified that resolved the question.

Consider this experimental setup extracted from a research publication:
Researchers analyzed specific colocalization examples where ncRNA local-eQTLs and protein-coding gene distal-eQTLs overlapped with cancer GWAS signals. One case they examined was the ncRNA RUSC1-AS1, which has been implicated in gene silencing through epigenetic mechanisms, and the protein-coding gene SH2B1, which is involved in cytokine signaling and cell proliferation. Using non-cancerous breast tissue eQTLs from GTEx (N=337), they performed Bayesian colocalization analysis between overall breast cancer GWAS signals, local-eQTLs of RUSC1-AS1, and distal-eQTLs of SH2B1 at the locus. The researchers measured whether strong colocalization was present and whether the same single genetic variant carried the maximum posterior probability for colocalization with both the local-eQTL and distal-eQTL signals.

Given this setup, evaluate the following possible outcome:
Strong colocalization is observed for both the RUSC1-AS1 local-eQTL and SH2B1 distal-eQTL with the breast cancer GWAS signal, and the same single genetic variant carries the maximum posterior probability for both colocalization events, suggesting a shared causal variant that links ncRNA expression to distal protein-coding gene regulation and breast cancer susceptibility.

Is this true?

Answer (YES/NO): NO